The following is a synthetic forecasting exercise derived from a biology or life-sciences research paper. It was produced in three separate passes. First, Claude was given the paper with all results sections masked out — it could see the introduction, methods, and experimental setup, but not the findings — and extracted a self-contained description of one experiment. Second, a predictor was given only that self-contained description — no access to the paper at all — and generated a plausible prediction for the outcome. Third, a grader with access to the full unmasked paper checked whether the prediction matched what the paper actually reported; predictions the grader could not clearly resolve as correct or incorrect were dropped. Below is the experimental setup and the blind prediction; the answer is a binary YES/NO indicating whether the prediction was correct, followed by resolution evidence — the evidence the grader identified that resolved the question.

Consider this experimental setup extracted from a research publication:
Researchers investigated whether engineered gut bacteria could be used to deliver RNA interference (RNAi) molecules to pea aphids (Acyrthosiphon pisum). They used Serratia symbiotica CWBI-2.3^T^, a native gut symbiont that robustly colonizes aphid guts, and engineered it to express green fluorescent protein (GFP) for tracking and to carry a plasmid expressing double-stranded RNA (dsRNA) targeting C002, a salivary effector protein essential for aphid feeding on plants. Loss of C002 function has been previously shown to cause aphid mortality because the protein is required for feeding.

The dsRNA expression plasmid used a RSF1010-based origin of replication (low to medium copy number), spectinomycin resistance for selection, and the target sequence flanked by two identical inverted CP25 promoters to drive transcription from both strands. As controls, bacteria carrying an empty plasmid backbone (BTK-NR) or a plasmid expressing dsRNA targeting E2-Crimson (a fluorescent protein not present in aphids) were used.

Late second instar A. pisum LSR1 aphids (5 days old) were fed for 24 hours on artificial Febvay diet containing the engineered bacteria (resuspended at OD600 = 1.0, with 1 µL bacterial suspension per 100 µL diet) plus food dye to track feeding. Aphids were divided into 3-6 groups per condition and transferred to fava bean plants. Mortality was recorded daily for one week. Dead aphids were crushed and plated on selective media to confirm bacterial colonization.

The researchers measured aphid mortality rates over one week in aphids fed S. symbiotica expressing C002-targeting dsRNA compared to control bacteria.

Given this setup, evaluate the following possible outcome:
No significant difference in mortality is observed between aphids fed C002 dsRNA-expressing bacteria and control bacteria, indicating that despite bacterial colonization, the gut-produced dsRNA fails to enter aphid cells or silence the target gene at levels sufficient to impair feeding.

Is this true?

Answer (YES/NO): NO